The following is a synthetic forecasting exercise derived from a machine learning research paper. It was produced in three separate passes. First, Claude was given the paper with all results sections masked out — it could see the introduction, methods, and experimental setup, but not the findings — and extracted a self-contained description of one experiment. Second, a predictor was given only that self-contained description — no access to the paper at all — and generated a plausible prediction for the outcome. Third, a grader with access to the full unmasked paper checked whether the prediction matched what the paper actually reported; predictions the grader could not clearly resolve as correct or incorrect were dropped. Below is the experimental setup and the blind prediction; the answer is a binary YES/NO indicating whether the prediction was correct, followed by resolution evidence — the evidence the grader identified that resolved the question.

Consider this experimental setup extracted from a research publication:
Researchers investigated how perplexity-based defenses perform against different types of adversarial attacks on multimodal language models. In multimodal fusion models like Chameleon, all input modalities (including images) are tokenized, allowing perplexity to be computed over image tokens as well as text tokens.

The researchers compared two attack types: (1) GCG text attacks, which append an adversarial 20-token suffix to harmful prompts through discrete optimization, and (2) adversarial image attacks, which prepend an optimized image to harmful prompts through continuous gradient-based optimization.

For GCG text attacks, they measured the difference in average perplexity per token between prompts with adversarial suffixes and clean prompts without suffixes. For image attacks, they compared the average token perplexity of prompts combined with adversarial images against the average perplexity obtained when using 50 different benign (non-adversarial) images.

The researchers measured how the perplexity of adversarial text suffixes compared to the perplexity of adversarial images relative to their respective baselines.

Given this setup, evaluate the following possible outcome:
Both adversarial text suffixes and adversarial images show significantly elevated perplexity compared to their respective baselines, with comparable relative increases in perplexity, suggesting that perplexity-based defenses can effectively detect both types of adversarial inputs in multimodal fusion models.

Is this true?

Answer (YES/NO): NO